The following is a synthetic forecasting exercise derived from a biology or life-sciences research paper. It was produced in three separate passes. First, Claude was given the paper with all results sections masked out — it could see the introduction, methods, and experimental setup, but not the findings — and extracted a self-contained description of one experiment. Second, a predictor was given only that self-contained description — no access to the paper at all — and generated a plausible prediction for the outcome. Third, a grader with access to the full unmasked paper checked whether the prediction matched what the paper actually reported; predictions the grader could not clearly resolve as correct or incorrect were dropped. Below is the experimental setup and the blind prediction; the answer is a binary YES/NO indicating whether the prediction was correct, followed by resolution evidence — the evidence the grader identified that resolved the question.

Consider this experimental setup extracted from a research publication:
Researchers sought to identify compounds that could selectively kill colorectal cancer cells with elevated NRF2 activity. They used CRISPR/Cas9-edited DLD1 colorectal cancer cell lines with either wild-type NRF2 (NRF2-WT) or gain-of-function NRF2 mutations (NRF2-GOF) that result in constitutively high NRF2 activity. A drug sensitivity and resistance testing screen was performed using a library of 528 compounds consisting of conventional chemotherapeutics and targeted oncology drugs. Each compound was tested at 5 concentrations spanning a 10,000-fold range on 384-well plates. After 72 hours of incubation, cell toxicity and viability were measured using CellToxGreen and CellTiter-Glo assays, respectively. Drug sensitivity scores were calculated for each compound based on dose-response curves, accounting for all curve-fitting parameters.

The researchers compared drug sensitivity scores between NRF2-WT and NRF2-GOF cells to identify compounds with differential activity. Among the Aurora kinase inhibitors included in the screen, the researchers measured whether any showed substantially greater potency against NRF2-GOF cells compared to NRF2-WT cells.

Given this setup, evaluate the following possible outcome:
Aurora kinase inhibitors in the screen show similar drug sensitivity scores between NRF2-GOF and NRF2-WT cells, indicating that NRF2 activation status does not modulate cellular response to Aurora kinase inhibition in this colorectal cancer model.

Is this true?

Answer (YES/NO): NO